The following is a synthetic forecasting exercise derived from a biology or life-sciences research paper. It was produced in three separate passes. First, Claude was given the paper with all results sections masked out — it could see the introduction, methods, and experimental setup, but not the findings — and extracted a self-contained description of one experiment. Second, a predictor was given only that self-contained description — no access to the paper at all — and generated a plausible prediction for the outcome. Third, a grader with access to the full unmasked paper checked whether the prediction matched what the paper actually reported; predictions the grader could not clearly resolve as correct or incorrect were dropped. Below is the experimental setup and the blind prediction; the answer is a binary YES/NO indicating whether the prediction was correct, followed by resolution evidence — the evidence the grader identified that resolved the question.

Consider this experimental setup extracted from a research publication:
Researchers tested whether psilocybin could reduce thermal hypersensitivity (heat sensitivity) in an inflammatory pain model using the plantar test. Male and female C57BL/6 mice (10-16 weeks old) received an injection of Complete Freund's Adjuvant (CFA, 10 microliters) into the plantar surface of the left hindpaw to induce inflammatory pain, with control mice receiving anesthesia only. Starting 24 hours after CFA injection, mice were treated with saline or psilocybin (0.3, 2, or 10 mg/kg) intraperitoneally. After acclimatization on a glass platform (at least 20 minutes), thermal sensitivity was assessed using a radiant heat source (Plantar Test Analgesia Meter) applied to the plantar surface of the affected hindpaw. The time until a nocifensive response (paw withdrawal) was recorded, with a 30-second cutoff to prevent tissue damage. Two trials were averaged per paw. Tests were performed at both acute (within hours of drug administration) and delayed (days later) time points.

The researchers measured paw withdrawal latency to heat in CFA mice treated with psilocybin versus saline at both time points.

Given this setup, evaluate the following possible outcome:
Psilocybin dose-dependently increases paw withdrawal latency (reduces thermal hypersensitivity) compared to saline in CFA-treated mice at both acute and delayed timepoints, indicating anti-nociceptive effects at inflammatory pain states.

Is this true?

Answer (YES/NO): NO